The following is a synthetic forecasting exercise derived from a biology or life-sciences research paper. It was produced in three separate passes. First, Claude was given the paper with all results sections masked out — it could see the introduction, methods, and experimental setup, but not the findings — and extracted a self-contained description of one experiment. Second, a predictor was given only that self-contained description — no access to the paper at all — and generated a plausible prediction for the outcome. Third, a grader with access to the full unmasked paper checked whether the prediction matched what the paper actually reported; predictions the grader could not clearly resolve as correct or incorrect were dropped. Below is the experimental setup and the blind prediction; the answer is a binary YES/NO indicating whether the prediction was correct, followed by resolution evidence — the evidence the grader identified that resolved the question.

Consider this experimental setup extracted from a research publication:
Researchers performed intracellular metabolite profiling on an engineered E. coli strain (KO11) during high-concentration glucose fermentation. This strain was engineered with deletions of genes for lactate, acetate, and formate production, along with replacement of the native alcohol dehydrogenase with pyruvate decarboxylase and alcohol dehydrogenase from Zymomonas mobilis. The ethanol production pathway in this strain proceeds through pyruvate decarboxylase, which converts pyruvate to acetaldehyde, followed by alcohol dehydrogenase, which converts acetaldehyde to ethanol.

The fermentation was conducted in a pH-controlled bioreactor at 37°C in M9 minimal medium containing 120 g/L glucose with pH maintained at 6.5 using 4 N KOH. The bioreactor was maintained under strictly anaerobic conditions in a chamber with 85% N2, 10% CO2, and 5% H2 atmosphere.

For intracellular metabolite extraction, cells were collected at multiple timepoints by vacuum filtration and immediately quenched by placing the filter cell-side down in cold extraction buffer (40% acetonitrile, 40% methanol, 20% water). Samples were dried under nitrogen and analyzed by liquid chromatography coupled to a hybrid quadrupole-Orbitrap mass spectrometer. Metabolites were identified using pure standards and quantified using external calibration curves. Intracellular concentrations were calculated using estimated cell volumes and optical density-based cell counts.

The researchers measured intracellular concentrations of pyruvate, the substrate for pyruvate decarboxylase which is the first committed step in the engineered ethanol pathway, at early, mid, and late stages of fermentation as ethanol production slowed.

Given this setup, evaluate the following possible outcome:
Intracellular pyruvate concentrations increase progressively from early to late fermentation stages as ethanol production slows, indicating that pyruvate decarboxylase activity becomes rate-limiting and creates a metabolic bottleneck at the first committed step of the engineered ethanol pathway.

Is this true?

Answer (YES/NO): YES